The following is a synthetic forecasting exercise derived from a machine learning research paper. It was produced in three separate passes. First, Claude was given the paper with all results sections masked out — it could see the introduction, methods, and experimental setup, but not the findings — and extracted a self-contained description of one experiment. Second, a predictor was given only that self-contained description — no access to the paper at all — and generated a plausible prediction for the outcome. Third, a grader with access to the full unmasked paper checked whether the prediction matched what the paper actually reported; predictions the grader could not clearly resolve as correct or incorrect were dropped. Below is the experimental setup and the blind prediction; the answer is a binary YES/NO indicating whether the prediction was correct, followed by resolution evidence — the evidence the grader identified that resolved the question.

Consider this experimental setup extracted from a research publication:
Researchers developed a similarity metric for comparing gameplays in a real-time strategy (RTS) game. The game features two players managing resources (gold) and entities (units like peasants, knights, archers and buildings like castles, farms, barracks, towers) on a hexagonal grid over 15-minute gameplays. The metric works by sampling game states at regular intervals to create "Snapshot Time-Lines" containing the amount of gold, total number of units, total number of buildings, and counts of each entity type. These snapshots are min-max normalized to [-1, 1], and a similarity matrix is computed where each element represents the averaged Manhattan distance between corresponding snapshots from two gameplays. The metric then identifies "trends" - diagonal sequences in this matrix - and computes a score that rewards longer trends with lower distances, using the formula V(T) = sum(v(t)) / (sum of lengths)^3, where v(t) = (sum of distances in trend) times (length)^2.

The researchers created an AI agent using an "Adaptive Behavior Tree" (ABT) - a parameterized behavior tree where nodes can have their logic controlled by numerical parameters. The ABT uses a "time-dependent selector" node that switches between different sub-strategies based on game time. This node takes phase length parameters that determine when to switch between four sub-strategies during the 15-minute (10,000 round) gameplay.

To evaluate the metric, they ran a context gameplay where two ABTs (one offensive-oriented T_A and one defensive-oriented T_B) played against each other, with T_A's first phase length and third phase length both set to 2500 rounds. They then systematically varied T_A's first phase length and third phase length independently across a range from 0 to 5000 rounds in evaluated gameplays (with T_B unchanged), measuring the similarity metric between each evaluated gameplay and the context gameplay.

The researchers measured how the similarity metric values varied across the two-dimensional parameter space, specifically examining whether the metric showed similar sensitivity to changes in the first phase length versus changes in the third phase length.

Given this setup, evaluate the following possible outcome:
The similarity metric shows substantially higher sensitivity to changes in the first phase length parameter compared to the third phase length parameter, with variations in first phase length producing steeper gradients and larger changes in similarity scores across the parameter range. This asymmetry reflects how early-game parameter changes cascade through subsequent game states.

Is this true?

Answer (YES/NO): YES